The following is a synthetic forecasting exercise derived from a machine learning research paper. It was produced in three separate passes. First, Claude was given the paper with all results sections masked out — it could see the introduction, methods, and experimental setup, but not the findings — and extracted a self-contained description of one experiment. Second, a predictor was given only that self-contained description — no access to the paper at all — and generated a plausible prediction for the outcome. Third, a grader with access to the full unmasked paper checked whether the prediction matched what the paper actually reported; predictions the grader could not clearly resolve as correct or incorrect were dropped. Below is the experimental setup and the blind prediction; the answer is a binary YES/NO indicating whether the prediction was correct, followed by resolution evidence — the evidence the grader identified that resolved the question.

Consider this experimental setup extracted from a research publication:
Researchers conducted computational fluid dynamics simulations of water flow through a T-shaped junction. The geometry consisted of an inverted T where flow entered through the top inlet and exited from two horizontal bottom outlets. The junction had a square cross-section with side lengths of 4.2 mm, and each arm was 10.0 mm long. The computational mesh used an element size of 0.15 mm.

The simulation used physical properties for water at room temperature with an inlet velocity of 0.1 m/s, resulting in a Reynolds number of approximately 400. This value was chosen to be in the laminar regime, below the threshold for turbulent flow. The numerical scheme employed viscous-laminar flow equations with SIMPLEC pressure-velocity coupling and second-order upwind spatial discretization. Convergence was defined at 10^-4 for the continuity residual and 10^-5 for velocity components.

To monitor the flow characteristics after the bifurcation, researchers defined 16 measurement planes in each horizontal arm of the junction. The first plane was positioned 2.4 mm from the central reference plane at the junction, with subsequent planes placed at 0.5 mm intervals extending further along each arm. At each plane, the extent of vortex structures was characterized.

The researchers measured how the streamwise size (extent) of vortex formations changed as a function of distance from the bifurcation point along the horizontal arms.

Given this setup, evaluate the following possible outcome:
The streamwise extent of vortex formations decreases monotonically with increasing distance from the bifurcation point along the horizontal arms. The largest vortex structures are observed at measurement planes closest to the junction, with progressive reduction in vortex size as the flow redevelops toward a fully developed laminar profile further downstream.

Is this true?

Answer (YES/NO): YES